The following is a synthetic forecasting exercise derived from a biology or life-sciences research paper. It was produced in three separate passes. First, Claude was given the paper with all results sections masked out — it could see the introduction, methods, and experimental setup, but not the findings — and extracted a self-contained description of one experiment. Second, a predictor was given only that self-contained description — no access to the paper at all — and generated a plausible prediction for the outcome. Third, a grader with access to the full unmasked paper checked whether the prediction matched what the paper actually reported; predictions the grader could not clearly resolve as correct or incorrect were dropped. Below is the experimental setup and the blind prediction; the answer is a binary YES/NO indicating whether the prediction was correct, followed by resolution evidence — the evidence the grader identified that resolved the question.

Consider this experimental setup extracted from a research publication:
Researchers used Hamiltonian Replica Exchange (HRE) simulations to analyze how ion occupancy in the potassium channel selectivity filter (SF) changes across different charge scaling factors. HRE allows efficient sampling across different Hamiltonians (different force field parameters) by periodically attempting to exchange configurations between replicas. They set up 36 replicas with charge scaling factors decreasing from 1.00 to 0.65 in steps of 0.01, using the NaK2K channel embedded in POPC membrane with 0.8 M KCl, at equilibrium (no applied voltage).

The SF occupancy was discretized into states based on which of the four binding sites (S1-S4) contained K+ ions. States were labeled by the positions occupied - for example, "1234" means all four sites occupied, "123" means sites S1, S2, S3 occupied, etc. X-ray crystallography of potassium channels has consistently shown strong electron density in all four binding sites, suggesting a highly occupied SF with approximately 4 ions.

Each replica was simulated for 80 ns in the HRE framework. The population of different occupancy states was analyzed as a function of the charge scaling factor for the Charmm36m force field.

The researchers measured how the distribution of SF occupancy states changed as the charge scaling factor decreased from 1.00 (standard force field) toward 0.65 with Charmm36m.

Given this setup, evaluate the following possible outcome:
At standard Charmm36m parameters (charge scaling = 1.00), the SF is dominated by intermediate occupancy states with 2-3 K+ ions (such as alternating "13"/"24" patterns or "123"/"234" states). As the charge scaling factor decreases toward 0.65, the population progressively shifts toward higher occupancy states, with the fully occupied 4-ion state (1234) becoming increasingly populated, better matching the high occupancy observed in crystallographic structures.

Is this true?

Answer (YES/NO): YES